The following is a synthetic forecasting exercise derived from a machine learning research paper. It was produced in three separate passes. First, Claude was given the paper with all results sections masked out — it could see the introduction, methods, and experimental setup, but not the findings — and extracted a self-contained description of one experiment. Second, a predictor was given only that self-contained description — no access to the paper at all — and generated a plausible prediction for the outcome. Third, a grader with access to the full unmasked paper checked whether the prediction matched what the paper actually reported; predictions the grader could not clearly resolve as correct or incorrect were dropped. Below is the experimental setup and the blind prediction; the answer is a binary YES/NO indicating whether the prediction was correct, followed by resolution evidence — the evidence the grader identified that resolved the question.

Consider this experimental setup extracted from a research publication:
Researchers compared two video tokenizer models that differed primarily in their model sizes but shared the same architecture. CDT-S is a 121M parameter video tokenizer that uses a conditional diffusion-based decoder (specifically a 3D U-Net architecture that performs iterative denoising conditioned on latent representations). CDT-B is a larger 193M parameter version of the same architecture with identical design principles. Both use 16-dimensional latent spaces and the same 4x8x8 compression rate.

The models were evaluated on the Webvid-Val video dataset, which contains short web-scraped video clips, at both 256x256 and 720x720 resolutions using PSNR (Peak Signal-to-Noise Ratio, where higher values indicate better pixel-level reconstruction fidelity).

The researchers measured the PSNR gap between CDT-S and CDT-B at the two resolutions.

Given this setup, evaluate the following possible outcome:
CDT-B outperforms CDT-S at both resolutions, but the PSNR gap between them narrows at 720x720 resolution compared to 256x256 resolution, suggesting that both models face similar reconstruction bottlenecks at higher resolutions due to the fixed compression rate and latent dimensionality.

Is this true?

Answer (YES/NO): YES